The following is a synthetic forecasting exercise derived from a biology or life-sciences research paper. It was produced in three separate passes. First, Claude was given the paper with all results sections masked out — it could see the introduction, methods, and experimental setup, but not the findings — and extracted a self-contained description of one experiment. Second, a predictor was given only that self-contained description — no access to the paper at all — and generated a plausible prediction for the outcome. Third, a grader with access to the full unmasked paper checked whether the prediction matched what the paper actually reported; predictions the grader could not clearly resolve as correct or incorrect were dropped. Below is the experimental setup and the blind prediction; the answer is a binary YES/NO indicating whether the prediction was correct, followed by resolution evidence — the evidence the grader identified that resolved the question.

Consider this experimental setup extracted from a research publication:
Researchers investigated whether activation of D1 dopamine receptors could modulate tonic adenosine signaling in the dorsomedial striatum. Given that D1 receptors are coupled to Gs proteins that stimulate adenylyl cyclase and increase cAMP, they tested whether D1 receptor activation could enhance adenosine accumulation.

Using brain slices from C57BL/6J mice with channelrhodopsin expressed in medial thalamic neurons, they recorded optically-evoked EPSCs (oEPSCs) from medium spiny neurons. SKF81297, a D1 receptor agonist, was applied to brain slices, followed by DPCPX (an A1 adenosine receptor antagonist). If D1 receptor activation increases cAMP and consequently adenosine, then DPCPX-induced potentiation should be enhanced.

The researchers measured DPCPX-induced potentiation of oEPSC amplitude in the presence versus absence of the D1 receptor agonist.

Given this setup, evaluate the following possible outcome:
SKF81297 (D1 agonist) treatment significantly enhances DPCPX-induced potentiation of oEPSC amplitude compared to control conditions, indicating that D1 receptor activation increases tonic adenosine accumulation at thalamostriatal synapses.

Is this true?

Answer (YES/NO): YES